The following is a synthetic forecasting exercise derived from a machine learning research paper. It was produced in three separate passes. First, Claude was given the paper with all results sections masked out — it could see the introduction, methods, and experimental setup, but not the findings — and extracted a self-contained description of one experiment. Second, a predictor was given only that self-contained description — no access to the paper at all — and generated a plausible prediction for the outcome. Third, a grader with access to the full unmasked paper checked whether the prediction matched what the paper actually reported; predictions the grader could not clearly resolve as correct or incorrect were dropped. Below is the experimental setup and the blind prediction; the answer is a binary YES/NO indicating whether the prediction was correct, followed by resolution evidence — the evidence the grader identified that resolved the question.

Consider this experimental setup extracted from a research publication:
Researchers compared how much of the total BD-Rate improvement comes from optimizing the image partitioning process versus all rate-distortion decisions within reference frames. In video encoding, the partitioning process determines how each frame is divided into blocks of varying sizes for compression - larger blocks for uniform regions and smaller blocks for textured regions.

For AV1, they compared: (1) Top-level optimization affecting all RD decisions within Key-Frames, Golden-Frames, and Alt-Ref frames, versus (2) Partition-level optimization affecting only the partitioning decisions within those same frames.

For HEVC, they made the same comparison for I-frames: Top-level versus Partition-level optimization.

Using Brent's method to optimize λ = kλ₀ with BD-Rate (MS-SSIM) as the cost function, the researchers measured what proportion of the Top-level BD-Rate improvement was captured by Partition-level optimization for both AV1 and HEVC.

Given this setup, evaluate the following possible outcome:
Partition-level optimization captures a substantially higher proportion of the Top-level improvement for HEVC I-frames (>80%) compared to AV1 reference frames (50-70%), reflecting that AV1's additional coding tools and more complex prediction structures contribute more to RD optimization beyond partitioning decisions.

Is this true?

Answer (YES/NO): NO